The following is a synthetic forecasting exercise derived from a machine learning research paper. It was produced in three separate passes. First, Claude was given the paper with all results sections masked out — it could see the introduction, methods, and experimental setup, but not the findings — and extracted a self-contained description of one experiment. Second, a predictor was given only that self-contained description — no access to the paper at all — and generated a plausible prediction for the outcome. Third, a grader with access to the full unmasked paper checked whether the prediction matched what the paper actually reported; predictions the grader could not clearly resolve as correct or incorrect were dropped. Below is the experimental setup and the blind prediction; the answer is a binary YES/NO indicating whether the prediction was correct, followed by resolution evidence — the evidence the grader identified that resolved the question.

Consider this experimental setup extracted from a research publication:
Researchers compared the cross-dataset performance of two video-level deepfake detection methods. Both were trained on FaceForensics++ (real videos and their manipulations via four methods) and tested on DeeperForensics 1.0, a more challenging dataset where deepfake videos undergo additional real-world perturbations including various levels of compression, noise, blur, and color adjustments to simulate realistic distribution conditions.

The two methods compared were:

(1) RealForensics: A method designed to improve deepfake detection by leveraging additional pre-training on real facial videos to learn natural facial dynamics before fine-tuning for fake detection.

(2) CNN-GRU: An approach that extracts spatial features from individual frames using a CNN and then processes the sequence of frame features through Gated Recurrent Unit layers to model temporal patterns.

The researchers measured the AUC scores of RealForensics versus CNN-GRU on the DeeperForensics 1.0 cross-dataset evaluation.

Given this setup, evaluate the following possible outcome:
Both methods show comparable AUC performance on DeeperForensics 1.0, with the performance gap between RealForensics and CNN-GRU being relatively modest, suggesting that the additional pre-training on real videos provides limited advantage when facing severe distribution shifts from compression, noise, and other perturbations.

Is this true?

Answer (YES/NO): NO